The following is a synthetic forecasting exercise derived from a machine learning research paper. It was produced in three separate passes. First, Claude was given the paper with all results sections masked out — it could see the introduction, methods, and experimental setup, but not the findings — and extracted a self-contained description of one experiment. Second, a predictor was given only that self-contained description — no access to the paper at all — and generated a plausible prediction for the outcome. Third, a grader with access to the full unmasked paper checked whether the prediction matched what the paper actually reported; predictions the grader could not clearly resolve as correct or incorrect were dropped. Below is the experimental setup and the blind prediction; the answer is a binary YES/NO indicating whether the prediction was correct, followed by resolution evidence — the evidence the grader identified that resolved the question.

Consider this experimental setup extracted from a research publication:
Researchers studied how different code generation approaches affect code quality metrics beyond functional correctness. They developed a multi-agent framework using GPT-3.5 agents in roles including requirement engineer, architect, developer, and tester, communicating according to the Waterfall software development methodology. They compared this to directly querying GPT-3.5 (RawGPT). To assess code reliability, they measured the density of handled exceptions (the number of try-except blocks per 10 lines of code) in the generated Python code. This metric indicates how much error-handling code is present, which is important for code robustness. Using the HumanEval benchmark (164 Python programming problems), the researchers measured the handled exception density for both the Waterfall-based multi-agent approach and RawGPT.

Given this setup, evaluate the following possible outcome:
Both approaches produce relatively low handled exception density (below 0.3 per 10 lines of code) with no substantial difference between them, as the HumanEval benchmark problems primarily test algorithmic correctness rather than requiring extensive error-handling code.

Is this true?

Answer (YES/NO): NO